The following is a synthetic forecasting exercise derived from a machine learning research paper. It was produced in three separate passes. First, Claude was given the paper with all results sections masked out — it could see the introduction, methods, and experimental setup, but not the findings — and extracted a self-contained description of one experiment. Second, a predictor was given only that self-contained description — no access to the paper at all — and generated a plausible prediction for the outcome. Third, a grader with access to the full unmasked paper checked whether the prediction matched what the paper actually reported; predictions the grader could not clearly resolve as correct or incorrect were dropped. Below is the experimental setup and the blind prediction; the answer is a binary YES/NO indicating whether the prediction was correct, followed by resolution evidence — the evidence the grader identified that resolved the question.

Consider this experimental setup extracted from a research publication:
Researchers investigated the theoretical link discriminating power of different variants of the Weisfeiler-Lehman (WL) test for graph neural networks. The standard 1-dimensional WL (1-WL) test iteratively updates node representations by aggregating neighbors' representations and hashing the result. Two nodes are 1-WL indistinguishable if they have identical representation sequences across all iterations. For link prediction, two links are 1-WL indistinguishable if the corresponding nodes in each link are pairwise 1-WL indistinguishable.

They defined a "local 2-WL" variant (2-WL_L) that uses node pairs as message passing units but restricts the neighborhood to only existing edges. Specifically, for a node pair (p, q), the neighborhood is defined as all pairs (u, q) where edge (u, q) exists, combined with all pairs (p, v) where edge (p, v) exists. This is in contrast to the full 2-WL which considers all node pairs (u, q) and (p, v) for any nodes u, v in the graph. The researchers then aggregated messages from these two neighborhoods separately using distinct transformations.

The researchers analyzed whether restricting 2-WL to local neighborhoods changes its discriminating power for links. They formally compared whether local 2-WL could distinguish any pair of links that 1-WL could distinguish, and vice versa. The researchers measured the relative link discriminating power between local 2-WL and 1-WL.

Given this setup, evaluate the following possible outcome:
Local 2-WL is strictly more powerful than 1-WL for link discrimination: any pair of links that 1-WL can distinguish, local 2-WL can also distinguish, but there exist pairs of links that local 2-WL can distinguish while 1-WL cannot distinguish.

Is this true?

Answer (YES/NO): NO